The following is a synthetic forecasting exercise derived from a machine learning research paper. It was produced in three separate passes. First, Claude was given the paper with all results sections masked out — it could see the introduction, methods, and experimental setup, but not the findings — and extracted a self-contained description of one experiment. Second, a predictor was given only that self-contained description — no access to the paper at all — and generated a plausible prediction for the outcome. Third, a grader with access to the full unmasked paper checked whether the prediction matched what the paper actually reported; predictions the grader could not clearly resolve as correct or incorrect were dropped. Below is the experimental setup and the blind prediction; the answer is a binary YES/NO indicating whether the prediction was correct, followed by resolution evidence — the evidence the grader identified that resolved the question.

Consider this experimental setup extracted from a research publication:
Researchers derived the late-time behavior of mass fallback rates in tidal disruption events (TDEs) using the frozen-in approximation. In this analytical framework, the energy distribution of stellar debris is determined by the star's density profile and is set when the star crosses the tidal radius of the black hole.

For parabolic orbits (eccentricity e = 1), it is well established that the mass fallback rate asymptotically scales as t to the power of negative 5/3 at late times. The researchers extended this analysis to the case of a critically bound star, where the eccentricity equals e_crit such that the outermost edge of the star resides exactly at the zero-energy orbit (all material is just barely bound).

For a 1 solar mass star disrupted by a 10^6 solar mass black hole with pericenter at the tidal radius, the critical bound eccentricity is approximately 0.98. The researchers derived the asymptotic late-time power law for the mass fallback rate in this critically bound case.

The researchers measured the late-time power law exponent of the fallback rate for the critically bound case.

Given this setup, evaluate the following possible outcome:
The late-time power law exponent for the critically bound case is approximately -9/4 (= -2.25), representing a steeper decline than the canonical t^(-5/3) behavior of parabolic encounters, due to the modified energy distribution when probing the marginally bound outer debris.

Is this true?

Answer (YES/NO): NO